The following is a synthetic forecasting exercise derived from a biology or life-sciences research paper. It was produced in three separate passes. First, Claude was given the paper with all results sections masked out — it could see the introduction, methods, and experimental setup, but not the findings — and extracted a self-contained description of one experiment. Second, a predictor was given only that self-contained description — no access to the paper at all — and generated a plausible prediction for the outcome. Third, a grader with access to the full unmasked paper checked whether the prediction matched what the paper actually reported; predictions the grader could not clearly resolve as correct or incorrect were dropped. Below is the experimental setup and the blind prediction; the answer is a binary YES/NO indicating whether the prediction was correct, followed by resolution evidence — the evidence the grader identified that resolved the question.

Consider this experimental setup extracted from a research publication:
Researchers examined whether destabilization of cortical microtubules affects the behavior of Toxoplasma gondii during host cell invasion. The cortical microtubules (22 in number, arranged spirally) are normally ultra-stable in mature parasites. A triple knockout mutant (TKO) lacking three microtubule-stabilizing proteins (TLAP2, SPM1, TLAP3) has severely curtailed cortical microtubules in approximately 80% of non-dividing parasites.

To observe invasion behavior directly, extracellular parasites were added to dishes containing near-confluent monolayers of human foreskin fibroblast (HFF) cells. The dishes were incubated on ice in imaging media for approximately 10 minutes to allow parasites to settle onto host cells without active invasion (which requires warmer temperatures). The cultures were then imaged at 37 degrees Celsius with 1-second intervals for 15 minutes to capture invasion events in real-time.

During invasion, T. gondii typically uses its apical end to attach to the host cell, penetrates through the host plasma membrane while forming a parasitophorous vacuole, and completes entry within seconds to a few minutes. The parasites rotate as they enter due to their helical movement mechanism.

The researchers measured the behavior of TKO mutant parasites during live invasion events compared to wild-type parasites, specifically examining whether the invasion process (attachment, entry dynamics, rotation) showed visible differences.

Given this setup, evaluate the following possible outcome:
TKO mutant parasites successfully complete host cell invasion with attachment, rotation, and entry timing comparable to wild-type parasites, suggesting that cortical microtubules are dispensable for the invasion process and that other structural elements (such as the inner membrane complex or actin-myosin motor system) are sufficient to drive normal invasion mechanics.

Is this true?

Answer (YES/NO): YES